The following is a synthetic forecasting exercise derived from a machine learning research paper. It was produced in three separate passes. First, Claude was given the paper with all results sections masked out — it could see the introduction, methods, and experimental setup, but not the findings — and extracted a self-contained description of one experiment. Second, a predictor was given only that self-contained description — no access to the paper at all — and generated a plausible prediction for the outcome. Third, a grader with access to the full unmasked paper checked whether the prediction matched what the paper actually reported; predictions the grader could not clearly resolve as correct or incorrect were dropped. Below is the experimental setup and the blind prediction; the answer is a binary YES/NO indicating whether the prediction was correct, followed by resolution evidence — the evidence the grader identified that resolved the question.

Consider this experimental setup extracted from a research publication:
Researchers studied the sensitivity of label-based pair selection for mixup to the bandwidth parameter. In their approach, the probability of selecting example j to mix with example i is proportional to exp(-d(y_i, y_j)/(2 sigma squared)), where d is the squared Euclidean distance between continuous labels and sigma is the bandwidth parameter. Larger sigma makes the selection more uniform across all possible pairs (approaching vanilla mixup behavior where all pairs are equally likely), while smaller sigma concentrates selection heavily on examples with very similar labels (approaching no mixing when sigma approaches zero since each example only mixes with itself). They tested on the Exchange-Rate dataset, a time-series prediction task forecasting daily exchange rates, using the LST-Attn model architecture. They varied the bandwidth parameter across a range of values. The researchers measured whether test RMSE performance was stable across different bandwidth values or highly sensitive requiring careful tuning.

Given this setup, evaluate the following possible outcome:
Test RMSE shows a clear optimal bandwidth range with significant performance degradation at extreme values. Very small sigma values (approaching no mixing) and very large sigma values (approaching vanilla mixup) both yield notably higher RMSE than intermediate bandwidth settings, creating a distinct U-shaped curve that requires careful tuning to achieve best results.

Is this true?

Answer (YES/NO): NO